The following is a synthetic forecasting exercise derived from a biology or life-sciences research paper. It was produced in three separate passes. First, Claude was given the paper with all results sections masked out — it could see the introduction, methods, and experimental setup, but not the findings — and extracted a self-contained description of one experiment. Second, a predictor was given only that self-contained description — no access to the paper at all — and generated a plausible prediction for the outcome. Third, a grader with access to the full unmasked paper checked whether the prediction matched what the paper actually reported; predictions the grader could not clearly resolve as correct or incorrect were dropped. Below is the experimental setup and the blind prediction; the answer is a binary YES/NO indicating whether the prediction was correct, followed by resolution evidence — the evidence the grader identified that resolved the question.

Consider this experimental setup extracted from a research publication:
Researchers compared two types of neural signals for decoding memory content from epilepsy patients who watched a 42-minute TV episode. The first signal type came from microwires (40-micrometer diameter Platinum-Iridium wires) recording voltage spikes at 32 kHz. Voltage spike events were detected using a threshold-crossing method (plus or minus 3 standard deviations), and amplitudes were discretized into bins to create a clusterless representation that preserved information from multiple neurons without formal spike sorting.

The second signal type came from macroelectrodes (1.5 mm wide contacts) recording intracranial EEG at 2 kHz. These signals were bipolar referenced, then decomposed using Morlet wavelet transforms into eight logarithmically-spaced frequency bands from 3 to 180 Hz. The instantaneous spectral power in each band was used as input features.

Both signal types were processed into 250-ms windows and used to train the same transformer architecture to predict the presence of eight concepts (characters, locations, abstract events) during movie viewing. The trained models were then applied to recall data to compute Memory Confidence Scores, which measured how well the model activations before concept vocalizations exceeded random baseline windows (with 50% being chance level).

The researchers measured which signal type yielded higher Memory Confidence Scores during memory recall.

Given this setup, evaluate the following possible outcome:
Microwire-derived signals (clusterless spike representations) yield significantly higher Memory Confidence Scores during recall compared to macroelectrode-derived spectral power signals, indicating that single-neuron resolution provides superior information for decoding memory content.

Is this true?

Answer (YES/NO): NO